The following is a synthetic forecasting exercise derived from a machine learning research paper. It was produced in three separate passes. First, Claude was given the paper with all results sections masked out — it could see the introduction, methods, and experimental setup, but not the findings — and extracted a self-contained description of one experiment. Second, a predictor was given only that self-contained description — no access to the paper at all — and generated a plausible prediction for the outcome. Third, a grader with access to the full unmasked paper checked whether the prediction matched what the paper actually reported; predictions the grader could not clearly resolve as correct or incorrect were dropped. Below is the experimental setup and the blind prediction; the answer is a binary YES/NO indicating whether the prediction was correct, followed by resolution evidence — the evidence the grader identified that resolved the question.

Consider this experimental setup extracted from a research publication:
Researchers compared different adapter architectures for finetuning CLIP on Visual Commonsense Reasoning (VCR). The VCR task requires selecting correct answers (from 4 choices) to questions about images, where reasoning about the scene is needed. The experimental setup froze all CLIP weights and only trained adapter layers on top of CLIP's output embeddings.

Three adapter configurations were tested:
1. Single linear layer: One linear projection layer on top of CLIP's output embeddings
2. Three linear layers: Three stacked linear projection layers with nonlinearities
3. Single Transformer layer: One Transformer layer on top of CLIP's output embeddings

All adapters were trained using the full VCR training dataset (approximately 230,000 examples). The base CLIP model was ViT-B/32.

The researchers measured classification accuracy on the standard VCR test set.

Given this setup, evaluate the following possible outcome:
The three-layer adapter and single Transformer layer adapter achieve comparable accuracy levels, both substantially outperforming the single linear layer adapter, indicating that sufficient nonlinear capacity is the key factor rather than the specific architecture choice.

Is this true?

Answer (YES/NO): NO